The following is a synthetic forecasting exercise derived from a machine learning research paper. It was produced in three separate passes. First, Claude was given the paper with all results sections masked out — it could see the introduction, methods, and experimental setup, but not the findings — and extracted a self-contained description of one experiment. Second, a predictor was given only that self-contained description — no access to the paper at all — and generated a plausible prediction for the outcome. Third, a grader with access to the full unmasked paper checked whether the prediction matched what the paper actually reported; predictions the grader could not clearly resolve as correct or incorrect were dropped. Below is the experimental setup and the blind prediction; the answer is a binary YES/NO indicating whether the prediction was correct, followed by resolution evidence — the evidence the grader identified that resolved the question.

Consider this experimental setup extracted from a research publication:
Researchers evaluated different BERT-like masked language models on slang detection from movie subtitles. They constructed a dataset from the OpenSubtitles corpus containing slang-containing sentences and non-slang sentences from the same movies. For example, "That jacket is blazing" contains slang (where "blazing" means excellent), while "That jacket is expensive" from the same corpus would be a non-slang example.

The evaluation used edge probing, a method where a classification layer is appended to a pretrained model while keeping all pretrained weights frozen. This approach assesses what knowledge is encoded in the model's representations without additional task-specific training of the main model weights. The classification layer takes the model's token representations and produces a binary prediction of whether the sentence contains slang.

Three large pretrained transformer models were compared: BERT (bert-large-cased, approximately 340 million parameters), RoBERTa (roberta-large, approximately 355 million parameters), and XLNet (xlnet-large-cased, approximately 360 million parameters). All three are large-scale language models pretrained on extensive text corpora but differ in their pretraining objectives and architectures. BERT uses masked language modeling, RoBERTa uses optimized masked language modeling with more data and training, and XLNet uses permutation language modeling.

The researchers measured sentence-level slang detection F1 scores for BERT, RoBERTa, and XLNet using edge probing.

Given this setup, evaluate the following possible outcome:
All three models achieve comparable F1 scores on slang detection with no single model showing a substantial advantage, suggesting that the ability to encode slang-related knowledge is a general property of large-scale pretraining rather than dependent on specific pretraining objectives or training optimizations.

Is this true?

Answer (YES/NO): NO